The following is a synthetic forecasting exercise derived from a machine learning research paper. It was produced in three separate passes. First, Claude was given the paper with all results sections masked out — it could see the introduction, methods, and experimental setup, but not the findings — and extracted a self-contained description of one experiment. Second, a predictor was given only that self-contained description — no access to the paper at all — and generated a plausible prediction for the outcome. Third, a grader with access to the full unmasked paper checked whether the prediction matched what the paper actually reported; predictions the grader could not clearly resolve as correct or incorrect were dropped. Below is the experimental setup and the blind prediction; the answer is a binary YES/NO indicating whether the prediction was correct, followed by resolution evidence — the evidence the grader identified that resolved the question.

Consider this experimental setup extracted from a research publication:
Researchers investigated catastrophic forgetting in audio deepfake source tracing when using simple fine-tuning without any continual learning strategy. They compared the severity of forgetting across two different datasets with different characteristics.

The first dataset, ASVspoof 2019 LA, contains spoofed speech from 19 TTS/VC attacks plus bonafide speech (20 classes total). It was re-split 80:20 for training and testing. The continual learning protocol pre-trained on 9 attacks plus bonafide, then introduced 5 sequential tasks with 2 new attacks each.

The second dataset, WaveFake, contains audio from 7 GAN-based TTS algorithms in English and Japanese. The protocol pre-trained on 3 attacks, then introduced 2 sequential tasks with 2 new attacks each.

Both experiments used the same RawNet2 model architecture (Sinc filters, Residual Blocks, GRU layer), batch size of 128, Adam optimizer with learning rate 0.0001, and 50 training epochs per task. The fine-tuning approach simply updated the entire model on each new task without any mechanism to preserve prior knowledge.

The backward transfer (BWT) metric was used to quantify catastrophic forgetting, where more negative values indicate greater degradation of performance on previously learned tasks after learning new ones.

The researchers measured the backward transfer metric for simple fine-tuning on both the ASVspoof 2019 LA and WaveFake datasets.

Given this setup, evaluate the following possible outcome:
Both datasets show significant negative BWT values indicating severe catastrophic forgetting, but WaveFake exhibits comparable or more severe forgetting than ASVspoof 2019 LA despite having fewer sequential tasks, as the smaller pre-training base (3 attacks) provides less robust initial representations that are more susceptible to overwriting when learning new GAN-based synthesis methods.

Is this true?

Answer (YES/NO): YES